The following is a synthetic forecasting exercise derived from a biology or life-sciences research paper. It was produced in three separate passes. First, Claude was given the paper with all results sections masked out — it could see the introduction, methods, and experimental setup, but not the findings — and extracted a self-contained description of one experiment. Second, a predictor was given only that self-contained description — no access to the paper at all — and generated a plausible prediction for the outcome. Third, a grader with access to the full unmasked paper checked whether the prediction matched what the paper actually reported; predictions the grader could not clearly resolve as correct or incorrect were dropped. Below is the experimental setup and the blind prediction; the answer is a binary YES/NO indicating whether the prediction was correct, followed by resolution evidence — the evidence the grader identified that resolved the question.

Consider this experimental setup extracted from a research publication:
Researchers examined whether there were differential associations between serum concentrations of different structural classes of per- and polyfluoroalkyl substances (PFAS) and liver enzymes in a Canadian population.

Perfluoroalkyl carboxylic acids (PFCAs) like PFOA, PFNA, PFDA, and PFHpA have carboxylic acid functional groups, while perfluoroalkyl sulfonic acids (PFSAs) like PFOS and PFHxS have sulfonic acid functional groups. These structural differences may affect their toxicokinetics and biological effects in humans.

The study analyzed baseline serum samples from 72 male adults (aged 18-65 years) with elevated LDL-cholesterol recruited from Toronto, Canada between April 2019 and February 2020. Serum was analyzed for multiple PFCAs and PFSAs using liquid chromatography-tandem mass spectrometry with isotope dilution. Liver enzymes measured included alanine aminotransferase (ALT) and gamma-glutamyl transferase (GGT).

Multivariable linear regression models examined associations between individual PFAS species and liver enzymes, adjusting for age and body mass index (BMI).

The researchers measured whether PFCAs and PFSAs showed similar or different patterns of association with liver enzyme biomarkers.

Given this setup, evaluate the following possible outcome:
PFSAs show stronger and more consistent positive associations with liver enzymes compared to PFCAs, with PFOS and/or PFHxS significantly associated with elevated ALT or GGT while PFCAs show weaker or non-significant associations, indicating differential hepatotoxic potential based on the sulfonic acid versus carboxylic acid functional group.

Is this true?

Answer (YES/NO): NO